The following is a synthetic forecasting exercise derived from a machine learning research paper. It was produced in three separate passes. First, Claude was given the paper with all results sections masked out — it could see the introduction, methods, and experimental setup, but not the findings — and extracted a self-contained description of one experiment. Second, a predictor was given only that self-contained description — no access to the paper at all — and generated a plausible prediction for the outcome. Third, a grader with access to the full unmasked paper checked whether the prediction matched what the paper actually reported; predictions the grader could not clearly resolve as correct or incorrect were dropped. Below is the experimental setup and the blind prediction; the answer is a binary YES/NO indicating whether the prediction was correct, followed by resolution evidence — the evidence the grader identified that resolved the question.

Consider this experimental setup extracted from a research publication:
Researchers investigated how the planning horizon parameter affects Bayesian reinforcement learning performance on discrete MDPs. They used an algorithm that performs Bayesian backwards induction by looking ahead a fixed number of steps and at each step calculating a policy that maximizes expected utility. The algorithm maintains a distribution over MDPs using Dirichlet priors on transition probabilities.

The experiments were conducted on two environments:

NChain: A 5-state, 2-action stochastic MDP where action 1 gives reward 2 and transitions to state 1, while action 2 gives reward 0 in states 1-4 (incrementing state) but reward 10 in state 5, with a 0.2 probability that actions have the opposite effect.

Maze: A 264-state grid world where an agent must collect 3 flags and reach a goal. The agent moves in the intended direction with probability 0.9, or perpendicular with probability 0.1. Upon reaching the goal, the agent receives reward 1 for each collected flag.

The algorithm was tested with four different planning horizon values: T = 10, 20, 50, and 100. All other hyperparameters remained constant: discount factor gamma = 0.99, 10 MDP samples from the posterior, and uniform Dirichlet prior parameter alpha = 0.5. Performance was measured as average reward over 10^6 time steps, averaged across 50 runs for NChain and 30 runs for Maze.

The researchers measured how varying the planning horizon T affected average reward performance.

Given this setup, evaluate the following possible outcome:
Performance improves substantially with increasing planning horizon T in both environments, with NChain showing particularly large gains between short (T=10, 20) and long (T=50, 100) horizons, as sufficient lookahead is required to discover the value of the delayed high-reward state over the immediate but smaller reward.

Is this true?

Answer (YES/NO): NO